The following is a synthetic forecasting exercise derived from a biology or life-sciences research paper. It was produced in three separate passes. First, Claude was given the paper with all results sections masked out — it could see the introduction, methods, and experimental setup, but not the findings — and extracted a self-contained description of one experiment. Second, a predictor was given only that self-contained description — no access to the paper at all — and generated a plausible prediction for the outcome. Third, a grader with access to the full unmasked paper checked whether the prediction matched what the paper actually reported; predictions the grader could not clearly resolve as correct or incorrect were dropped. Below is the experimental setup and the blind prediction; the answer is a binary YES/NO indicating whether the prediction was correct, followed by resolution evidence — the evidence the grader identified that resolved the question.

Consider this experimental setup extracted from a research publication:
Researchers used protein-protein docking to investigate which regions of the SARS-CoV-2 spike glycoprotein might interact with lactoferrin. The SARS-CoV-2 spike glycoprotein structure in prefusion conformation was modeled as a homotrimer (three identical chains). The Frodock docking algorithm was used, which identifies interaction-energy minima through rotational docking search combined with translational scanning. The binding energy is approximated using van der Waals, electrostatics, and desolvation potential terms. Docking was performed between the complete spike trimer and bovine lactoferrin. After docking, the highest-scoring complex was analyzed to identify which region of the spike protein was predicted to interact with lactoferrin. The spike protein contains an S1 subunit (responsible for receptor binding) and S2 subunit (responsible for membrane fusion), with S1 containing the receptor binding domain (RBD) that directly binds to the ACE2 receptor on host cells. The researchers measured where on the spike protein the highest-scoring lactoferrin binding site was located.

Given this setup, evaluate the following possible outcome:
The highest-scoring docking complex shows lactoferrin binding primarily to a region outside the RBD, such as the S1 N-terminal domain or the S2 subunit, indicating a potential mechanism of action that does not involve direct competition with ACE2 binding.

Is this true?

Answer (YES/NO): NO